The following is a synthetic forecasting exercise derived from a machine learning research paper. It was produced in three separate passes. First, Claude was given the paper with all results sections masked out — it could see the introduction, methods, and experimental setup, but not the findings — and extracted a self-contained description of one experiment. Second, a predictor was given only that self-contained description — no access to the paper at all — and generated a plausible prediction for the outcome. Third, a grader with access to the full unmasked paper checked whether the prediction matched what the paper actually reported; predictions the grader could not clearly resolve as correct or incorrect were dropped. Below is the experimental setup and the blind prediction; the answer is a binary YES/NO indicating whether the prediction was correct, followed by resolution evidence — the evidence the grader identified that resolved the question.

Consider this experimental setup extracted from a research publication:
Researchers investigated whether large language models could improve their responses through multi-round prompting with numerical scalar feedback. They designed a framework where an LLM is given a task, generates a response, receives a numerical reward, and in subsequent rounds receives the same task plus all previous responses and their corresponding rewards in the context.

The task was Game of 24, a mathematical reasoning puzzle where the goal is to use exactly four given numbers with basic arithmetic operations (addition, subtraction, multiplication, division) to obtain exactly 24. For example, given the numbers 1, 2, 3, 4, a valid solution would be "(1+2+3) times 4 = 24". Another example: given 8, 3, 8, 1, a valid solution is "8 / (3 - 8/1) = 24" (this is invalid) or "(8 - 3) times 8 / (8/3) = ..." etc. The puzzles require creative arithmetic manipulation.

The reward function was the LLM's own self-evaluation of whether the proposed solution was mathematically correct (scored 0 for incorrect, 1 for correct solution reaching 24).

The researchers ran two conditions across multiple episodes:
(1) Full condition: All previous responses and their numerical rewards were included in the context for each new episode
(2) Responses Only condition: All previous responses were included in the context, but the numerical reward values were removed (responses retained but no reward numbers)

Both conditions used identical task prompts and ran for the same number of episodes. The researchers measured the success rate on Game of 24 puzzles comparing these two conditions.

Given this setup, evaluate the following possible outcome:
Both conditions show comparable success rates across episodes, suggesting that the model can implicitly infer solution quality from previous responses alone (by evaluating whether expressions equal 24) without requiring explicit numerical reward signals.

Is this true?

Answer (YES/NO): NO